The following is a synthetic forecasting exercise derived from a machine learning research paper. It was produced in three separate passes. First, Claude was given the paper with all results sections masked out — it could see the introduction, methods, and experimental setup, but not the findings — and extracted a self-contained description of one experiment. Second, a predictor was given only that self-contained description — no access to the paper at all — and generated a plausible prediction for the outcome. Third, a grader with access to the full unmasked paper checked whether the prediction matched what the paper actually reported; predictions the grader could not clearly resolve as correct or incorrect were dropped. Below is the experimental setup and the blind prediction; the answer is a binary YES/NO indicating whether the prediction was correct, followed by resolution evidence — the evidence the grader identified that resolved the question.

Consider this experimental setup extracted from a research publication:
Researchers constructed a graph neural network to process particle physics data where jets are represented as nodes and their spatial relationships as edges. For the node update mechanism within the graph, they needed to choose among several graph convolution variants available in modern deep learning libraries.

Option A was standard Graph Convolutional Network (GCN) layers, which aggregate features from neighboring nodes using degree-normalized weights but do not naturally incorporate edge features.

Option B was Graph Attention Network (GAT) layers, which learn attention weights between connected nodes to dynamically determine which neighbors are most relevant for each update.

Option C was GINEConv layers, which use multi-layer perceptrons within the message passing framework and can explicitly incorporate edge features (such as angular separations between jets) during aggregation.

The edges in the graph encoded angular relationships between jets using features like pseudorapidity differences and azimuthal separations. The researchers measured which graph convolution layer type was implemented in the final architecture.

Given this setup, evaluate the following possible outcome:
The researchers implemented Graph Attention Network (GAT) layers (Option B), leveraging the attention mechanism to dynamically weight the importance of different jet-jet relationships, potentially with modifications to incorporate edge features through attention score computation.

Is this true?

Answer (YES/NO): NO